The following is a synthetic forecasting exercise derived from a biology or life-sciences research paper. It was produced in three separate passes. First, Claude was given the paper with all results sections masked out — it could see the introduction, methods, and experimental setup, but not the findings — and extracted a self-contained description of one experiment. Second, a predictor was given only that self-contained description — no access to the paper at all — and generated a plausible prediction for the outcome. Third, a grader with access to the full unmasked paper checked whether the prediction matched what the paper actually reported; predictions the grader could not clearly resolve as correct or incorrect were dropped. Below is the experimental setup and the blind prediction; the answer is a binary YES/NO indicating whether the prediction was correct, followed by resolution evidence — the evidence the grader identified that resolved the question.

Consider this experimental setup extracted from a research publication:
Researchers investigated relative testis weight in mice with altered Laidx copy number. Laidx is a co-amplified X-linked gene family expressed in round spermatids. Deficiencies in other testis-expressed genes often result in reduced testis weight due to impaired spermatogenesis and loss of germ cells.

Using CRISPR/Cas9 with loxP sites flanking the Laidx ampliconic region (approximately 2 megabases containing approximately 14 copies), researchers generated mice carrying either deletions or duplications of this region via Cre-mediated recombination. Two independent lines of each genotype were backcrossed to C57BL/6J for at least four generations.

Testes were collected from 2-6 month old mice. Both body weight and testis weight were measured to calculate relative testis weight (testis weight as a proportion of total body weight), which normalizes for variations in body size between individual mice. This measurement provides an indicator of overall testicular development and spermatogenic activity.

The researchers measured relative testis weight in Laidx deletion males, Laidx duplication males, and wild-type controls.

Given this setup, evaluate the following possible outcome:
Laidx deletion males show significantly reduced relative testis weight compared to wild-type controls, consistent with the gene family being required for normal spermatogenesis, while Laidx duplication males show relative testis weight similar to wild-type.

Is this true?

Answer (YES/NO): NO